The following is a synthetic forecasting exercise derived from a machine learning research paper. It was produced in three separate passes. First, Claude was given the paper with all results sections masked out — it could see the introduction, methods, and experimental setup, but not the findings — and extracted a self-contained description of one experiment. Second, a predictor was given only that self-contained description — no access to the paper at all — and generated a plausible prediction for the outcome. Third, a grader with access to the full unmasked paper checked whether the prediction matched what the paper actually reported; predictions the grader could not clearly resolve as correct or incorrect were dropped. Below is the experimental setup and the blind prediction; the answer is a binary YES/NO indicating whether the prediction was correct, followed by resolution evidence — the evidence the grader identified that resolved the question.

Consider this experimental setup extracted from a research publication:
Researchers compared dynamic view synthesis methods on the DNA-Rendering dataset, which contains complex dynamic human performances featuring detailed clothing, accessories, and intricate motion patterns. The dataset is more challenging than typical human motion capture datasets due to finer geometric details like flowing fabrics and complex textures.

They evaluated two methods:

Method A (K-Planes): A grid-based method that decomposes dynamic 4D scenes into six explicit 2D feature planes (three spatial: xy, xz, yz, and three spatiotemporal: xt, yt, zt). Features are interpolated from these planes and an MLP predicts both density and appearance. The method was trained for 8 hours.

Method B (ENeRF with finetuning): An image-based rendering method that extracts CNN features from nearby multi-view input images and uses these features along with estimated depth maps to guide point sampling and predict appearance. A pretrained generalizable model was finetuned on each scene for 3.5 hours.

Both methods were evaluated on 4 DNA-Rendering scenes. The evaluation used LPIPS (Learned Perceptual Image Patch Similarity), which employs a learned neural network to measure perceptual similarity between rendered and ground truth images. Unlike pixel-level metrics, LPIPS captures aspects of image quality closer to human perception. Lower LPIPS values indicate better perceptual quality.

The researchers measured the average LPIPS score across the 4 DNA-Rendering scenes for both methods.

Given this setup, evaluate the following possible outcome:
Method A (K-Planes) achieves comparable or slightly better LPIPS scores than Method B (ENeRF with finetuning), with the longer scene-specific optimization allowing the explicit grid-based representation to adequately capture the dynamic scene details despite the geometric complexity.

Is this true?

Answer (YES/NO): NO